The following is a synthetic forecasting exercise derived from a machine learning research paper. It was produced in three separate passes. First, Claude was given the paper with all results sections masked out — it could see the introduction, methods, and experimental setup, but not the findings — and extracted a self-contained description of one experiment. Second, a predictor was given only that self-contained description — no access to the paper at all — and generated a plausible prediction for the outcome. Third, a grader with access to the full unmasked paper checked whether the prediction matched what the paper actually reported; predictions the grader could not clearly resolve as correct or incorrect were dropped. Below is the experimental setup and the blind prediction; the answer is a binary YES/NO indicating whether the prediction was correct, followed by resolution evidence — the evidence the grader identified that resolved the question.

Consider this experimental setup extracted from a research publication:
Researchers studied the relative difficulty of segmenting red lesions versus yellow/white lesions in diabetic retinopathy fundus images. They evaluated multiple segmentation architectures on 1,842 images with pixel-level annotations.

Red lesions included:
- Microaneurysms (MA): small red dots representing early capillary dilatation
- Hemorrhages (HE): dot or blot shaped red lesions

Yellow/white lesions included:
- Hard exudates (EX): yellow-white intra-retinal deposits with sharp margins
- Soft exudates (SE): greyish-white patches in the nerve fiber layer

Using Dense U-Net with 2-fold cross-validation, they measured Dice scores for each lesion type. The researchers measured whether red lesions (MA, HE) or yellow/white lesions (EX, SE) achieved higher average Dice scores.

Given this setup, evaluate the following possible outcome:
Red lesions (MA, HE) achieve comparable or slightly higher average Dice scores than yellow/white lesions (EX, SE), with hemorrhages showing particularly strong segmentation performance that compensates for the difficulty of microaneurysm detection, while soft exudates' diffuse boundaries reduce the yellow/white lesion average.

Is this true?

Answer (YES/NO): NO